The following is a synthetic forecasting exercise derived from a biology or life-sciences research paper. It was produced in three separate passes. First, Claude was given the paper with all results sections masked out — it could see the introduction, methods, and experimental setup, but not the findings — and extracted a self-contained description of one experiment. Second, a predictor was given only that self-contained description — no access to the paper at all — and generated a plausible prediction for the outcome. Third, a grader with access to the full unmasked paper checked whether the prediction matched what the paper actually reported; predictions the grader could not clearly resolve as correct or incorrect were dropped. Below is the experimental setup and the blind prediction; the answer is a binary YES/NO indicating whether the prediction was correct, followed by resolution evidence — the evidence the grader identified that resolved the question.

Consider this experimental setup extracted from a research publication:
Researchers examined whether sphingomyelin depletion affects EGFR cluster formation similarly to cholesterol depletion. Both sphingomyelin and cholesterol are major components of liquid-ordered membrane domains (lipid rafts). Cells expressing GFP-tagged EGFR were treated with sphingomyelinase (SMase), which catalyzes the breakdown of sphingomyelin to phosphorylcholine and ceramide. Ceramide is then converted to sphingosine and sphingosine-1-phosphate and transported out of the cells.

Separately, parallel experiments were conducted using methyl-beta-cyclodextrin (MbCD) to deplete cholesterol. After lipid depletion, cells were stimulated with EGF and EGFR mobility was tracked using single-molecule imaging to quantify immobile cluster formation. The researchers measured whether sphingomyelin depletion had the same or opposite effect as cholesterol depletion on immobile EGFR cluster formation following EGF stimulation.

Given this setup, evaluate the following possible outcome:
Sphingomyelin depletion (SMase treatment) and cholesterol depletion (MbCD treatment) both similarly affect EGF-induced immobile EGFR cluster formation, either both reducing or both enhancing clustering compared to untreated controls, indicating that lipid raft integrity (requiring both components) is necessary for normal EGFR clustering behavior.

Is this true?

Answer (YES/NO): YES